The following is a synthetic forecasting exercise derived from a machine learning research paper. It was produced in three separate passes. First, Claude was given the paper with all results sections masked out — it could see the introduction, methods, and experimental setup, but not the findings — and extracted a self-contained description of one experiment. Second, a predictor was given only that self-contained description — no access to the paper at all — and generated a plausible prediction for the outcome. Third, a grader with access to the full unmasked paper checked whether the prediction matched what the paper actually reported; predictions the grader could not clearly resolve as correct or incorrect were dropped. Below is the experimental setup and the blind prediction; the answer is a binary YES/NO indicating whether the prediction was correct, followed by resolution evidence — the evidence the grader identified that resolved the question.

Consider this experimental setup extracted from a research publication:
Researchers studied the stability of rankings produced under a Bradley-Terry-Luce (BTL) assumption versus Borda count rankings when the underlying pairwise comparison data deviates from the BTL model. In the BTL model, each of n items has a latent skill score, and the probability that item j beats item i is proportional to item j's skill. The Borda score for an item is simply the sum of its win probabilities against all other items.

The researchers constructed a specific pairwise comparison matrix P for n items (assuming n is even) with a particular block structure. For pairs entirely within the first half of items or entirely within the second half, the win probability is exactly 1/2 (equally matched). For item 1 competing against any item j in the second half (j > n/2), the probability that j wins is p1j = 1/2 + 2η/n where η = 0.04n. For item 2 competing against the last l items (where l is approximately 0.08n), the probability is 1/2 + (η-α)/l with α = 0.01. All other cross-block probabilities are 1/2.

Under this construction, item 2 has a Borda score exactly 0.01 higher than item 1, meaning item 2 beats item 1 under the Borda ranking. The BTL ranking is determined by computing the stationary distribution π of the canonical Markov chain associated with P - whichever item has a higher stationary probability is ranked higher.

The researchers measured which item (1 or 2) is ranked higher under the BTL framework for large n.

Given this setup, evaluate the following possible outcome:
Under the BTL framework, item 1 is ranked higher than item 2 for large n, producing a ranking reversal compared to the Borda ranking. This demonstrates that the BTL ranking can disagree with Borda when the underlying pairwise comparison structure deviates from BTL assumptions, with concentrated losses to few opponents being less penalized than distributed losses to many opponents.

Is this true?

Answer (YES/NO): YES